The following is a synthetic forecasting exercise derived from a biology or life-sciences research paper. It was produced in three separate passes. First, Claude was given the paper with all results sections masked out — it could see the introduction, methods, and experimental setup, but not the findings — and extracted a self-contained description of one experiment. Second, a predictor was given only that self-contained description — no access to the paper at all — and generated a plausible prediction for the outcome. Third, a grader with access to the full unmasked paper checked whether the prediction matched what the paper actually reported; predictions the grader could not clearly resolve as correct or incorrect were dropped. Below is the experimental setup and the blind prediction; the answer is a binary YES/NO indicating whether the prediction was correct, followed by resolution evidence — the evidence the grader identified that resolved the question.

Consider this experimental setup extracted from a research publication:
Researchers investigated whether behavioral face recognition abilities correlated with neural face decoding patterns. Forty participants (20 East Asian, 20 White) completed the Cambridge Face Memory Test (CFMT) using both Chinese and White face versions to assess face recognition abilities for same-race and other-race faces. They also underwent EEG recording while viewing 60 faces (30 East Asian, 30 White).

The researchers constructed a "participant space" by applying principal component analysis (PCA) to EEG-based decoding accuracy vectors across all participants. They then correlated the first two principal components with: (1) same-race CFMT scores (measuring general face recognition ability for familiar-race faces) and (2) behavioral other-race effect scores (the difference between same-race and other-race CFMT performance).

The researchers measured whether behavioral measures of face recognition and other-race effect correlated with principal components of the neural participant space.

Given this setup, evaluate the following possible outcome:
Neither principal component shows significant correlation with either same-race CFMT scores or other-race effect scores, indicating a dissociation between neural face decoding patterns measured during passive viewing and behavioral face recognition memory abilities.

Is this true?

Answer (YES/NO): NO